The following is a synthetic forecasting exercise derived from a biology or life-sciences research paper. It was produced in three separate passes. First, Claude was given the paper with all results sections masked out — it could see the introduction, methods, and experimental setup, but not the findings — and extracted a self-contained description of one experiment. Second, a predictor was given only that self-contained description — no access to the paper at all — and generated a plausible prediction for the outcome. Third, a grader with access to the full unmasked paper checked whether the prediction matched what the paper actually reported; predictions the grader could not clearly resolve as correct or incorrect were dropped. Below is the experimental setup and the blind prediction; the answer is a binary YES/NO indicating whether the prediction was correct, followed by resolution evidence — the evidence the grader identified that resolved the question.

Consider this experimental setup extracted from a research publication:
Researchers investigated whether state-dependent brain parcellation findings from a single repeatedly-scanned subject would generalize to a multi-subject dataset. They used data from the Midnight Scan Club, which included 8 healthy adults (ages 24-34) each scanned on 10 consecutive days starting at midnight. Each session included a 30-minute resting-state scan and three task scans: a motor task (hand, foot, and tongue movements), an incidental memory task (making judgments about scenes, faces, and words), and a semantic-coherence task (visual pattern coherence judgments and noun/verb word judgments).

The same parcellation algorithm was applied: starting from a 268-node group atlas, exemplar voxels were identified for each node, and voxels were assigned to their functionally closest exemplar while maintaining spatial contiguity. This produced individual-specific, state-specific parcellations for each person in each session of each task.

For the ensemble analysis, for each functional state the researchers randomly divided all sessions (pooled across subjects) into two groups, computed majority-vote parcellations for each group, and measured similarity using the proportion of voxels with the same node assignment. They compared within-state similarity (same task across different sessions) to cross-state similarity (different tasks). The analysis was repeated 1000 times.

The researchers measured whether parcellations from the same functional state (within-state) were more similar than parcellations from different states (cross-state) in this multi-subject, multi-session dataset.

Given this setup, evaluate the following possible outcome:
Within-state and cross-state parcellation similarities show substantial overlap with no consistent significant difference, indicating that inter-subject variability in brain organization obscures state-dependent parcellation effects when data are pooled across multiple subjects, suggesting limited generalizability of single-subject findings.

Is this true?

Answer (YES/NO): NO